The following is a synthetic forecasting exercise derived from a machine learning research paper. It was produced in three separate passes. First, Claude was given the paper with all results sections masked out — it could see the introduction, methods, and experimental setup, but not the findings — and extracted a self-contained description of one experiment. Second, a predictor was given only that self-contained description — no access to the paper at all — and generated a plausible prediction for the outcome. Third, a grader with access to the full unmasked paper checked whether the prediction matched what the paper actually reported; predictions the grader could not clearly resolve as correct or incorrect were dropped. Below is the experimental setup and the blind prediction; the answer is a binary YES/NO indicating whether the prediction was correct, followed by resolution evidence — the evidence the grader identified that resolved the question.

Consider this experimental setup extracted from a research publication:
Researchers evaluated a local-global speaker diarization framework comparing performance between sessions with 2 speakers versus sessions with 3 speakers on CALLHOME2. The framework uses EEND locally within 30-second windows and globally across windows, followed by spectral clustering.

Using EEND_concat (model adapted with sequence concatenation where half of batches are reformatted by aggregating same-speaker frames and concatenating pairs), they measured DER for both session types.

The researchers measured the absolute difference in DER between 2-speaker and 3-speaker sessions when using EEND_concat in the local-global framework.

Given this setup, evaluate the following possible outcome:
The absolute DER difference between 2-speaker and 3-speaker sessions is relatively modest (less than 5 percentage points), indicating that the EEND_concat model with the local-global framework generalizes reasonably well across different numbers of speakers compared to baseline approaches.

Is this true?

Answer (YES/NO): YES